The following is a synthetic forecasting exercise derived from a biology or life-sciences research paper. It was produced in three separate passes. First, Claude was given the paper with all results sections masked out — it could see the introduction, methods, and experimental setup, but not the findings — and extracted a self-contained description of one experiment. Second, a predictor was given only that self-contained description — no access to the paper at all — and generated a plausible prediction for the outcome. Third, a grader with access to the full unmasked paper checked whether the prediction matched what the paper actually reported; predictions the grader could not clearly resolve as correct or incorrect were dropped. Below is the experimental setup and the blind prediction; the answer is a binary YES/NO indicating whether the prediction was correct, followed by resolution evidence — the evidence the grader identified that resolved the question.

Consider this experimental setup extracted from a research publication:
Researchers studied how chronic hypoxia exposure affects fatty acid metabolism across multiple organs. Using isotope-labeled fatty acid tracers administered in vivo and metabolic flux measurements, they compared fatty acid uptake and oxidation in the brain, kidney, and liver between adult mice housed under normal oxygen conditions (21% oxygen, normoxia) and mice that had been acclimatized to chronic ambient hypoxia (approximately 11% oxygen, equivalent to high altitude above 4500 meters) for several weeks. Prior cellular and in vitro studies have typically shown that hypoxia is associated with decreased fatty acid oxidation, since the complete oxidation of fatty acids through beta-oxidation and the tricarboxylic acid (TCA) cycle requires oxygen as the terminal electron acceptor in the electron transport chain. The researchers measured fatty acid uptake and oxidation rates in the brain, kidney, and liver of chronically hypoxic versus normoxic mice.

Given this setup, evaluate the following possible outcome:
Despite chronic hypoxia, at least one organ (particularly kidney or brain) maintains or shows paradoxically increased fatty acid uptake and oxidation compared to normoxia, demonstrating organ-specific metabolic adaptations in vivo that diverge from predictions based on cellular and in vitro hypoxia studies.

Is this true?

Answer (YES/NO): YES